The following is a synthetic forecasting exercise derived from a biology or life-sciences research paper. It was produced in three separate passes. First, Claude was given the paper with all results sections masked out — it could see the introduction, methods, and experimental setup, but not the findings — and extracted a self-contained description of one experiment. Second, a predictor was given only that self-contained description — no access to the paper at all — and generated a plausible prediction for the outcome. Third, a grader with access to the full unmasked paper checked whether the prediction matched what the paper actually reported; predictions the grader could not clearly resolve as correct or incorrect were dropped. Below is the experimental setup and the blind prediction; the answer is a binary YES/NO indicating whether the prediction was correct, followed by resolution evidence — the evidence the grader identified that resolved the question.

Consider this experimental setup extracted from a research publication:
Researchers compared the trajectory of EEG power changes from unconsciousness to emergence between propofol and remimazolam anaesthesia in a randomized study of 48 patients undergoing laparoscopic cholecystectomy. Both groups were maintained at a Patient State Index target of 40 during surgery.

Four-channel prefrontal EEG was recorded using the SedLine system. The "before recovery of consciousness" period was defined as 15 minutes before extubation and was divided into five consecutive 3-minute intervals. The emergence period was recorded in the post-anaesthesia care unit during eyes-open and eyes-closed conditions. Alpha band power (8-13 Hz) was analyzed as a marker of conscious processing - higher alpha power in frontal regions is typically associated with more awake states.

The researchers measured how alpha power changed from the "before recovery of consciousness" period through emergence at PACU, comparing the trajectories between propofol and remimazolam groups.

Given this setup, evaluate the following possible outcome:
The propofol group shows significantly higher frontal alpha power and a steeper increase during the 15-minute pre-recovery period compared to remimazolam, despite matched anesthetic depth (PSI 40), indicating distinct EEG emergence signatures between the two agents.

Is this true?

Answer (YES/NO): NO